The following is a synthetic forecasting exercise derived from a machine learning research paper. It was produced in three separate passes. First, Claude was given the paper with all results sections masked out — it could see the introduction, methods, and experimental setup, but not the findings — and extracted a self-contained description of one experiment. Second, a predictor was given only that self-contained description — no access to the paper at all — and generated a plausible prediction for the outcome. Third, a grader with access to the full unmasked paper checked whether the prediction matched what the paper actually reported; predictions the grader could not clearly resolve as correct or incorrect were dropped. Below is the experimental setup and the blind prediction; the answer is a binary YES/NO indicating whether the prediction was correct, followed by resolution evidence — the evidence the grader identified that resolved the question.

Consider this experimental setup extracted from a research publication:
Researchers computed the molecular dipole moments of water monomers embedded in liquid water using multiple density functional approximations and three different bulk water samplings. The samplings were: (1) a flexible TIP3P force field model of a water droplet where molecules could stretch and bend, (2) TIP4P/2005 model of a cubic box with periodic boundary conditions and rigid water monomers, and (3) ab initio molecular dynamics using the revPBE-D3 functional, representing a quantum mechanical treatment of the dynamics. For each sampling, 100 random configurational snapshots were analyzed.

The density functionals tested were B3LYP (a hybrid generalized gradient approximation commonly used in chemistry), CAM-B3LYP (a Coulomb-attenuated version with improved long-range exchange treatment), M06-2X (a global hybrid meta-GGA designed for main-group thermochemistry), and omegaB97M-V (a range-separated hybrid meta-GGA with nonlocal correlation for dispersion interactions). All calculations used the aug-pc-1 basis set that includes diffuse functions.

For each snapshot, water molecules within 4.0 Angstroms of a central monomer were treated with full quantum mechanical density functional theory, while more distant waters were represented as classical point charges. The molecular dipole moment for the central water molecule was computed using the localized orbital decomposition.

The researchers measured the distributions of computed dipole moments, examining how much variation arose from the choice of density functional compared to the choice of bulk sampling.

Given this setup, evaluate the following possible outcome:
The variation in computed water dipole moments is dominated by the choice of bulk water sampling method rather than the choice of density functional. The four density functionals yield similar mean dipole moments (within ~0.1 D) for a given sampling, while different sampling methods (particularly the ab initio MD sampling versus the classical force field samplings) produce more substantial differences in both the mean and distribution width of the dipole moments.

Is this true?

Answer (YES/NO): NO